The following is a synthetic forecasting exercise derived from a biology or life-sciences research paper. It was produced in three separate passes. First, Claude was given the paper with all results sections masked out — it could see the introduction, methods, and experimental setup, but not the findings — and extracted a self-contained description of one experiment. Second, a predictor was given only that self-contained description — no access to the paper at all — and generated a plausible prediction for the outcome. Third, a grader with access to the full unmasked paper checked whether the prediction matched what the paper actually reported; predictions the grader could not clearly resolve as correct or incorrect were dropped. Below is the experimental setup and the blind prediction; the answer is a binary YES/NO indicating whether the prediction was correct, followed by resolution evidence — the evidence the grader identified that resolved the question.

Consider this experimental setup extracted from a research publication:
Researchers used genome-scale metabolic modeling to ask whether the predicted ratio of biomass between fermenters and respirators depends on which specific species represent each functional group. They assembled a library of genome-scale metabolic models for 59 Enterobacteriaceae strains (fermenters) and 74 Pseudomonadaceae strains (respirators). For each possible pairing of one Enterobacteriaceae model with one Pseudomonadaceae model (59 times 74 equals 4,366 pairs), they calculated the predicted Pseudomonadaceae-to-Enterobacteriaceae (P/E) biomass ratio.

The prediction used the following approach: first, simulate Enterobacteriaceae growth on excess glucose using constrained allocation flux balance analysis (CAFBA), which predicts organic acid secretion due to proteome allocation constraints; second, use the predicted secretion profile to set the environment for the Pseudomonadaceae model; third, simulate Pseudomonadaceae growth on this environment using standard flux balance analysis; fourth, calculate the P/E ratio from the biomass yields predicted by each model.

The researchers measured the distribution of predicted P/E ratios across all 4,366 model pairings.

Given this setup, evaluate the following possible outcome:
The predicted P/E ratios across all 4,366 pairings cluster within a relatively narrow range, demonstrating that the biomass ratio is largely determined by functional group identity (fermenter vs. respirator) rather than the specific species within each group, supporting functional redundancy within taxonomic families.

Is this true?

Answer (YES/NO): YES